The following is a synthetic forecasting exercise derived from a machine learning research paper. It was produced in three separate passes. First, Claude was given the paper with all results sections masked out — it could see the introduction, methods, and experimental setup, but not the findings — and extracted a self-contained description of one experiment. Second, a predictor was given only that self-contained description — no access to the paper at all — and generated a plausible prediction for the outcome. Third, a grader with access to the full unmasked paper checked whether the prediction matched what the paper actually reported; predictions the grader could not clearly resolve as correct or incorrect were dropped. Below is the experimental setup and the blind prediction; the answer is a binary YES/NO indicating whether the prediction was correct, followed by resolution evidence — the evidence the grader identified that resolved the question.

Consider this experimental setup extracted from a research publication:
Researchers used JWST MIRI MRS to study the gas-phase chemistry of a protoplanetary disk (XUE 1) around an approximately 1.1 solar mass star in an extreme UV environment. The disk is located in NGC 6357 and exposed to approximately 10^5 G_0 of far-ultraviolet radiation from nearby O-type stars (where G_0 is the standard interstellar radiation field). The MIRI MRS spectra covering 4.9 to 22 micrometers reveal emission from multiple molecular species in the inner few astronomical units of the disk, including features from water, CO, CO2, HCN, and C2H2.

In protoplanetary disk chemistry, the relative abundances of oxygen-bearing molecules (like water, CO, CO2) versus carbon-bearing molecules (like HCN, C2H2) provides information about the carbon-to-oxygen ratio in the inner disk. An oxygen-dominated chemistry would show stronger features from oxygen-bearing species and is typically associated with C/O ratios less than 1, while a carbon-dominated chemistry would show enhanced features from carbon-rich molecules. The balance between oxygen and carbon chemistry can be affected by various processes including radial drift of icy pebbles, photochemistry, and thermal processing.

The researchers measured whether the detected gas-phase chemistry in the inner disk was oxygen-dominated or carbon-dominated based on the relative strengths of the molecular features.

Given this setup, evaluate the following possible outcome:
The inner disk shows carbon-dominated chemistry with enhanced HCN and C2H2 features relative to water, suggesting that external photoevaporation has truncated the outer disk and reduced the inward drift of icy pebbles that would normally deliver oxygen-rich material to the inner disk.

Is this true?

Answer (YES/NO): NO